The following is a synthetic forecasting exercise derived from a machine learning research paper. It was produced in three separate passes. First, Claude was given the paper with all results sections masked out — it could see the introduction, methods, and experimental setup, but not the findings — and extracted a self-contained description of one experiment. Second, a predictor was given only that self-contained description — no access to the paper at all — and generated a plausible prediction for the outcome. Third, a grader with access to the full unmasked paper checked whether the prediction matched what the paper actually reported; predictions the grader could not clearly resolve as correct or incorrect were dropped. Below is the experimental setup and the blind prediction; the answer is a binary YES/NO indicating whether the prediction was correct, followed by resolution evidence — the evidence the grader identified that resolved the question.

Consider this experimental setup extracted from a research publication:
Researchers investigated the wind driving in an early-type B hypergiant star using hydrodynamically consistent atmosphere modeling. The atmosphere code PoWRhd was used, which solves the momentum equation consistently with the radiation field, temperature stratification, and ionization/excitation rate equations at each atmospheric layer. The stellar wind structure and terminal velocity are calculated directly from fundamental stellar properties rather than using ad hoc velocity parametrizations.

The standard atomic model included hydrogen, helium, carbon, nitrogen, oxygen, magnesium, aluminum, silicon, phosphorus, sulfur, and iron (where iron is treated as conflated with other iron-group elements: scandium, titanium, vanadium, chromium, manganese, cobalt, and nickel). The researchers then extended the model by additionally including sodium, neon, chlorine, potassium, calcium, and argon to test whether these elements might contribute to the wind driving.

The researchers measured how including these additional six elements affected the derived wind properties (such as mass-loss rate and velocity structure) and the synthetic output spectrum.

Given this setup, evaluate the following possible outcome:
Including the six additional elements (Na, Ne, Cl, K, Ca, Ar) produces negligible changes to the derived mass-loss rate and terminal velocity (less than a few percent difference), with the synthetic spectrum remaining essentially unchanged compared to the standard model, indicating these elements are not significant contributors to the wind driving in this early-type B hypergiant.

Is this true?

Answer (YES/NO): YES